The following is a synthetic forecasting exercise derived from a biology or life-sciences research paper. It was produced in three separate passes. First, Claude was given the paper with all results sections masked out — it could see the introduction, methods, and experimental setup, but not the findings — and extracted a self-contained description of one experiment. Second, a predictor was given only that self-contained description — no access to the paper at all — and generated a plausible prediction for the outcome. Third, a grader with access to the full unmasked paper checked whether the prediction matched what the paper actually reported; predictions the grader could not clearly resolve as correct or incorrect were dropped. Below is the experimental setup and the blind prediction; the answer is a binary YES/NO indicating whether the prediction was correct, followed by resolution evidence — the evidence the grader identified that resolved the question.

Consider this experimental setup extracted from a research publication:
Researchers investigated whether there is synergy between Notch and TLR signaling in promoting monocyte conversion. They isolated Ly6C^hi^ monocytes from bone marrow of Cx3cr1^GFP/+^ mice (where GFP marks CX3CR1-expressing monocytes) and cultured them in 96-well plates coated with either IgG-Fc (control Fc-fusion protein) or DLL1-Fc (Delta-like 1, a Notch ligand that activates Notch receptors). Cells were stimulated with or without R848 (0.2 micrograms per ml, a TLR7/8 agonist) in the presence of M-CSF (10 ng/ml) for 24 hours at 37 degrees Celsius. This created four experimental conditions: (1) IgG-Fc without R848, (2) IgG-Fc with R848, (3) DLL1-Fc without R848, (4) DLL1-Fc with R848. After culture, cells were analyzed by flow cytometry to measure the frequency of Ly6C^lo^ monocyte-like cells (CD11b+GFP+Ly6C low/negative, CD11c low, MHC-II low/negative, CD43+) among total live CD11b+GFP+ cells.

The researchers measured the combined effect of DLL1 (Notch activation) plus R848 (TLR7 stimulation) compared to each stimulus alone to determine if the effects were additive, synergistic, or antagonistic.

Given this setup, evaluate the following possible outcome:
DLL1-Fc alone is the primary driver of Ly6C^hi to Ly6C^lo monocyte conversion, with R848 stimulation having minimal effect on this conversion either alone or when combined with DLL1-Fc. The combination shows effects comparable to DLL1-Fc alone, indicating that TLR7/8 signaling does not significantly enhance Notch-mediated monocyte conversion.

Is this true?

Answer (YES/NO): NO